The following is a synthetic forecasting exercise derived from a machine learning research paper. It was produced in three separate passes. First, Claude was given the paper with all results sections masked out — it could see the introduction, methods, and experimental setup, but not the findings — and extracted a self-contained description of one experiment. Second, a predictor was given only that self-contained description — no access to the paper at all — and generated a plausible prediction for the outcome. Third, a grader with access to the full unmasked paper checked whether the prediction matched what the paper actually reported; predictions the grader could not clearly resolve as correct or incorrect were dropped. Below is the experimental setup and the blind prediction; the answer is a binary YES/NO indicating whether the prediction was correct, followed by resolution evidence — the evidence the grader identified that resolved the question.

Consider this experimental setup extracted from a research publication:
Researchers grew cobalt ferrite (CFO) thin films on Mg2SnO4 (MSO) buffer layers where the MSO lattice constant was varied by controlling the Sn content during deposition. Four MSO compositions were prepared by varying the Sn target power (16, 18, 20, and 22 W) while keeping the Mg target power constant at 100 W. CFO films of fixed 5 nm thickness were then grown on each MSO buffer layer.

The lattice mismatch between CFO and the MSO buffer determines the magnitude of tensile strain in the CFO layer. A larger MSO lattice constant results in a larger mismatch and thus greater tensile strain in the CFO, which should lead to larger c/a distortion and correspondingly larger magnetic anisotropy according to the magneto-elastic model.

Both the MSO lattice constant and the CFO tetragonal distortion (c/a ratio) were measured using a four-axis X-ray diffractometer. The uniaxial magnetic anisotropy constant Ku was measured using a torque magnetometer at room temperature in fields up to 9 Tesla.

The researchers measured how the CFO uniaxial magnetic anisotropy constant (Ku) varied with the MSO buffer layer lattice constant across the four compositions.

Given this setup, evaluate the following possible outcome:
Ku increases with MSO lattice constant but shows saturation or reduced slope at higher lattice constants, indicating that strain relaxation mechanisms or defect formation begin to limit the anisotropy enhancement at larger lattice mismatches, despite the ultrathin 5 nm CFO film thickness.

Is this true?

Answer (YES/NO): NO